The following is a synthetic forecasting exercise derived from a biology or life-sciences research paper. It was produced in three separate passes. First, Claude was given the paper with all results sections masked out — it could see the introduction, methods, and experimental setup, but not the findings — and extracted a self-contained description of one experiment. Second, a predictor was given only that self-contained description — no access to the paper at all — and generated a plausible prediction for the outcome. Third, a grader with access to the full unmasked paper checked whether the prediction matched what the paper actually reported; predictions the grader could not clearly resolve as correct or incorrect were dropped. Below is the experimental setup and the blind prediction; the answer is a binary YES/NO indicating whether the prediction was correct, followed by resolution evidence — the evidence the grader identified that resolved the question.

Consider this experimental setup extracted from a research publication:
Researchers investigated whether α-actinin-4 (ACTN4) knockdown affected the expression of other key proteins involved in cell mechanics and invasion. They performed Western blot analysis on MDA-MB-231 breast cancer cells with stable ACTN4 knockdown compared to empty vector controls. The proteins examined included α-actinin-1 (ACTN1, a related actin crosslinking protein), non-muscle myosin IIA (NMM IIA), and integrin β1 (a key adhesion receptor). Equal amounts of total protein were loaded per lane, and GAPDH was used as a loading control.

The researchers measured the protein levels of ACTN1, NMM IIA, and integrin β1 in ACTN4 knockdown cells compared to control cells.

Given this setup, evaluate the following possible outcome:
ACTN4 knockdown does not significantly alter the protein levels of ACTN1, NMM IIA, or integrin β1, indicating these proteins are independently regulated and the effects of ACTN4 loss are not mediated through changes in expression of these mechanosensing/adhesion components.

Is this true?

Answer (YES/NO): YES